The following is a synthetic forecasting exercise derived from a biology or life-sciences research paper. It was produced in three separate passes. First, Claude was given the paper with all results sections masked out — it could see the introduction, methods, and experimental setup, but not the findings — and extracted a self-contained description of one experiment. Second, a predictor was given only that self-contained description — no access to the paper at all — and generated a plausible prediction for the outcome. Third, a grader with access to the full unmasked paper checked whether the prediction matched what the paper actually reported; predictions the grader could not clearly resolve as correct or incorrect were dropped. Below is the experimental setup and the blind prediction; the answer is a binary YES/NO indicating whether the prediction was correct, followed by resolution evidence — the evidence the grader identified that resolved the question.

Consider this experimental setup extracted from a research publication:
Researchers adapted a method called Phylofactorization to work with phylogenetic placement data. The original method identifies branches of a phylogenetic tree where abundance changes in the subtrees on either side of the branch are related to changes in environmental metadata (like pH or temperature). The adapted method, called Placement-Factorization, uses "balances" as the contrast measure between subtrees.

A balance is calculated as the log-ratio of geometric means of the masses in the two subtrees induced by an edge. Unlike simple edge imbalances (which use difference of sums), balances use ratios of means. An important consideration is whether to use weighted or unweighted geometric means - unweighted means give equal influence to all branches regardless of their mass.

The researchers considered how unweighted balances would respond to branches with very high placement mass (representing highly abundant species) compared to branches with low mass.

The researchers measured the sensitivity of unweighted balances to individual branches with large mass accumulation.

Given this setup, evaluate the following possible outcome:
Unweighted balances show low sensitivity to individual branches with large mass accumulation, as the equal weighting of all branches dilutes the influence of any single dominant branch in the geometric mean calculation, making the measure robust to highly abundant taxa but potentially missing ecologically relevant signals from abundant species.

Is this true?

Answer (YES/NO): YES